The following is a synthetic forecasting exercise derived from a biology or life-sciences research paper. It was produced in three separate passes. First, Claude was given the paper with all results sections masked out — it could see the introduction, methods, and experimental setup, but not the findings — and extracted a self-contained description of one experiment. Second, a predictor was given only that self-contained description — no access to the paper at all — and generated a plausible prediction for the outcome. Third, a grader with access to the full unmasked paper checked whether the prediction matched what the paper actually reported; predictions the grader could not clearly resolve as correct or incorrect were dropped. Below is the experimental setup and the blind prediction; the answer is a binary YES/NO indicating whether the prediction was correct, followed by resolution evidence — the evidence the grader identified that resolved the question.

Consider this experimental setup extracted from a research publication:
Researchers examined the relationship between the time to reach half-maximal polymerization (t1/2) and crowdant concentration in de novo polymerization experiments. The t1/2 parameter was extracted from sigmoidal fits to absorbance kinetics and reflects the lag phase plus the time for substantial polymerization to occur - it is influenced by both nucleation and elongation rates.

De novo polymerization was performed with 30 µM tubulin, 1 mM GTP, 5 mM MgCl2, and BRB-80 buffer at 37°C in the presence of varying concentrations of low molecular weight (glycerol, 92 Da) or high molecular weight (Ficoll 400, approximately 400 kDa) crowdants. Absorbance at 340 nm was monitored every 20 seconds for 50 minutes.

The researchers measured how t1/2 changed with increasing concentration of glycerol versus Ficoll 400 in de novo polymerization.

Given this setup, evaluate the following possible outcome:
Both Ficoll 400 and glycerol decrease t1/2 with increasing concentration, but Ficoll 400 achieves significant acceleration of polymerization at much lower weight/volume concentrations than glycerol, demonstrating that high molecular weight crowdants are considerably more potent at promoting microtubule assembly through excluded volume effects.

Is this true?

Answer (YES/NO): NO